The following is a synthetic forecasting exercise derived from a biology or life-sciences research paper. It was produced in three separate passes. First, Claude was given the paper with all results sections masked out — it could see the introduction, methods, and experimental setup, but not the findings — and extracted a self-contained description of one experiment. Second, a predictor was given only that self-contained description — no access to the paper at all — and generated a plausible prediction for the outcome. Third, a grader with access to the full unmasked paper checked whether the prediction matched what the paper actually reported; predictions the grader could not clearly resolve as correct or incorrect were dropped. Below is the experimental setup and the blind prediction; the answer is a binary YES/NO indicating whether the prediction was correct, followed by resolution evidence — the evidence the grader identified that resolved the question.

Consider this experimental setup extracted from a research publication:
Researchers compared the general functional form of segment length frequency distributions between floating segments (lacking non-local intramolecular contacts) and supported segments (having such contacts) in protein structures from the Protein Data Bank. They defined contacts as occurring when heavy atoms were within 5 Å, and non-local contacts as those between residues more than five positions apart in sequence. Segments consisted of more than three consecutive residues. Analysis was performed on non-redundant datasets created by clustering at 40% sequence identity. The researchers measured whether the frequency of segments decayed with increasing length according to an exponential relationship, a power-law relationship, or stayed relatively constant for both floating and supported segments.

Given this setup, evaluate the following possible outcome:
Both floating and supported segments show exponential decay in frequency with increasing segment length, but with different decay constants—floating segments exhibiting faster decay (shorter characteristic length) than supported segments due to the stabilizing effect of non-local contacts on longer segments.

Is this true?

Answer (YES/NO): YES